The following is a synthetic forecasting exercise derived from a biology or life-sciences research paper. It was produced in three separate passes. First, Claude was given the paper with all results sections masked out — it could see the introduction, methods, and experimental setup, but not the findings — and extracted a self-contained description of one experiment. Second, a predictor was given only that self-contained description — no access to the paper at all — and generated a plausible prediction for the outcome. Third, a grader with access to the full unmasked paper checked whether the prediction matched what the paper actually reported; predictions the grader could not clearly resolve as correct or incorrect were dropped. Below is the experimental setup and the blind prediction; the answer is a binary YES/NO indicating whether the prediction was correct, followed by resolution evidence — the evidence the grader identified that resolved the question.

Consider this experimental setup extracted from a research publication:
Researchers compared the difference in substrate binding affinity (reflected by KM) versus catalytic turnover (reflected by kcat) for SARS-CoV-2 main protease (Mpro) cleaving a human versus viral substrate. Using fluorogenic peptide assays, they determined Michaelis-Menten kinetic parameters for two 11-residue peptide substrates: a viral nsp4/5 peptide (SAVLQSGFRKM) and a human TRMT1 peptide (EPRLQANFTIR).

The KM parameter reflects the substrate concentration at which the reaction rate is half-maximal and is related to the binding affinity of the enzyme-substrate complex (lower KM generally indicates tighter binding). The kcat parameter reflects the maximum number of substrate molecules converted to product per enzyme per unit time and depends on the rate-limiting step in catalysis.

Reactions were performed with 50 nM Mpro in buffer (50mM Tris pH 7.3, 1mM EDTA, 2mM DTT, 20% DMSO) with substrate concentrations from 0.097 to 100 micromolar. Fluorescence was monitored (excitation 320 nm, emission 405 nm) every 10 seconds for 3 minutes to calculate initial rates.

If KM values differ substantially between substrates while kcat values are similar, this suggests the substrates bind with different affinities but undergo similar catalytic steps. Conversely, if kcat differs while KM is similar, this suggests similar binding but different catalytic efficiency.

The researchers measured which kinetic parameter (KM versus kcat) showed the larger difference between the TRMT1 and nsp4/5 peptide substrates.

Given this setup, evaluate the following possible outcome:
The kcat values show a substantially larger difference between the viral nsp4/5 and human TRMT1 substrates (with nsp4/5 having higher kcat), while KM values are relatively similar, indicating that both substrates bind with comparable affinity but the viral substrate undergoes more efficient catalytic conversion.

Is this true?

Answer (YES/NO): YES